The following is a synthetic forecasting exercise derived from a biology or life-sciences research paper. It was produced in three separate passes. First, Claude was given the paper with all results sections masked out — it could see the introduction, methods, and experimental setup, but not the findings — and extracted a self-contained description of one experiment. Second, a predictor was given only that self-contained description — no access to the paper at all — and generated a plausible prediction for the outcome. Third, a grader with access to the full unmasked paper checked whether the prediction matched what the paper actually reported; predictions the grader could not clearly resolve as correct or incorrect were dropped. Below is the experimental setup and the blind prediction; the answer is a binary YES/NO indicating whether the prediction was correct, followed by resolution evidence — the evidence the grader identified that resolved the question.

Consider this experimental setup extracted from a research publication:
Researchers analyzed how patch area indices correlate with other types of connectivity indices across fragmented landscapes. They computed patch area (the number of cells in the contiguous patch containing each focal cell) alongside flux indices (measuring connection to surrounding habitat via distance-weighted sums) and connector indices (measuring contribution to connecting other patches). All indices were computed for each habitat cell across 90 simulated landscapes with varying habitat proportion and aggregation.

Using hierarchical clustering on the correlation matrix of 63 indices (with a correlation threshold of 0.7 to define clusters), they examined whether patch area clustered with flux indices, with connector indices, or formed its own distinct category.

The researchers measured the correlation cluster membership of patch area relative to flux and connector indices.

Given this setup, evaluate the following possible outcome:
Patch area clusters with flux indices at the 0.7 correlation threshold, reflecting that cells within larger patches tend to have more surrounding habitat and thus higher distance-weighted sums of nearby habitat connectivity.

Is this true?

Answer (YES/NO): YES